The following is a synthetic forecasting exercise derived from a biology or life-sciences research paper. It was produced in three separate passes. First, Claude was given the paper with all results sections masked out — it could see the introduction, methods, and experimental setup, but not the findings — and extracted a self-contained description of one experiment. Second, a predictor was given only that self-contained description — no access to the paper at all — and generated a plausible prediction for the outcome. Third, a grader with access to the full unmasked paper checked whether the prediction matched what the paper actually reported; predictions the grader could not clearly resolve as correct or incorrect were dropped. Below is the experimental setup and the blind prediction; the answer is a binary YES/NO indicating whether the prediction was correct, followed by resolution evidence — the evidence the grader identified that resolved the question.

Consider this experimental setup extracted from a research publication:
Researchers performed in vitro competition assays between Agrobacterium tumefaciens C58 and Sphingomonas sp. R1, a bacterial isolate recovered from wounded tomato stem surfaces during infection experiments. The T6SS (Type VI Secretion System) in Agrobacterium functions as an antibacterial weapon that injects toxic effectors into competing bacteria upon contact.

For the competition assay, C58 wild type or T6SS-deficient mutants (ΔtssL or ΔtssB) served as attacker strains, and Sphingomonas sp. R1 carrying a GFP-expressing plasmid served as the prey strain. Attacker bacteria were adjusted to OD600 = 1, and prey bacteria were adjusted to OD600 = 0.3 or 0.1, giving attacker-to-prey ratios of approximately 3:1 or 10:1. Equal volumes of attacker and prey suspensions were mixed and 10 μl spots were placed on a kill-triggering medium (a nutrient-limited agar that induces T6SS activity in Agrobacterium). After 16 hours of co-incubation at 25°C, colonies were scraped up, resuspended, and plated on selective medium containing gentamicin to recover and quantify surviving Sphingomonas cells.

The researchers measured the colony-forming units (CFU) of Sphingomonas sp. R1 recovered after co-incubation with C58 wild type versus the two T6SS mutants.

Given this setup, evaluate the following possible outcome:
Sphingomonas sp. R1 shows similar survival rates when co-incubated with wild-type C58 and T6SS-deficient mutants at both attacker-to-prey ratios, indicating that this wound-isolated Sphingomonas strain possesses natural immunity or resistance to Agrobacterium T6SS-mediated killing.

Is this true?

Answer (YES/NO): NO